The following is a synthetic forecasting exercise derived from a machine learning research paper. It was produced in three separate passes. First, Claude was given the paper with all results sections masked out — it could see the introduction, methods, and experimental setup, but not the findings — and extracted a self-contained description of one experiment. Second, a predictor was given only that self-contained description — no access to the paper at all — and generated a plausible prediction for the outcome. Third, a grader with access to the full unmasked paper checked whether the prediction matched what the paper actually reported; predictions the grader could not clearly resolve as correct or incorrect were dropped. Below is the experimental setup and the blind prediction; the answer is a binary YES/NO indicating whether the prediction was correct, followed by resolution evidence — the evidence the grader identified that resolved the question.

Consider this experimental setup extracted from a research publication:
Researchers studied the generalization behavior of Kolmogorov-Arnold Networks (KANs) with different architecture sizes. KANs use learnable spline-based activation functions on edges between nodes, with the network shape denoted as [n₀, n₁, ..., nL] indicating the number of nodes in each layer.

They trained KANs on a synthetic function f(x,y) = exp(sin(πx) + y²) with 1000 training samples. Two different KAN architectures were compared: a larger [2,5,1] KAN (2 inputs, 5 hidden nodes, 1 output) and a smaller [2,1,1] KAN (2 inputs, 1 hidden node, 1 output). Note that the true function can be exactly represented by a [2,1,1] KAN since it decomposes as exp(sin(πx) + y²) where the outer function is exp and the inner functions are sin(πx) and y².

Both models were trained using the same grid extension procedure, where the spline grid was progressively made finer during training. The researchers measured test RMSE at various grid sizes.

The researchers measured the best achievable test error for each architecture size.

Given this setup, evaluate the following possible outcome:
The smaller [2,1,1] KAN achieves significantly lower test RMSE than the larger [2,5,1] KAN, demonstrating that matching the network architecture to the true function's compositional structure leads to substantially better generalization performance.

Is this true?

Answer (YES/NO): YES